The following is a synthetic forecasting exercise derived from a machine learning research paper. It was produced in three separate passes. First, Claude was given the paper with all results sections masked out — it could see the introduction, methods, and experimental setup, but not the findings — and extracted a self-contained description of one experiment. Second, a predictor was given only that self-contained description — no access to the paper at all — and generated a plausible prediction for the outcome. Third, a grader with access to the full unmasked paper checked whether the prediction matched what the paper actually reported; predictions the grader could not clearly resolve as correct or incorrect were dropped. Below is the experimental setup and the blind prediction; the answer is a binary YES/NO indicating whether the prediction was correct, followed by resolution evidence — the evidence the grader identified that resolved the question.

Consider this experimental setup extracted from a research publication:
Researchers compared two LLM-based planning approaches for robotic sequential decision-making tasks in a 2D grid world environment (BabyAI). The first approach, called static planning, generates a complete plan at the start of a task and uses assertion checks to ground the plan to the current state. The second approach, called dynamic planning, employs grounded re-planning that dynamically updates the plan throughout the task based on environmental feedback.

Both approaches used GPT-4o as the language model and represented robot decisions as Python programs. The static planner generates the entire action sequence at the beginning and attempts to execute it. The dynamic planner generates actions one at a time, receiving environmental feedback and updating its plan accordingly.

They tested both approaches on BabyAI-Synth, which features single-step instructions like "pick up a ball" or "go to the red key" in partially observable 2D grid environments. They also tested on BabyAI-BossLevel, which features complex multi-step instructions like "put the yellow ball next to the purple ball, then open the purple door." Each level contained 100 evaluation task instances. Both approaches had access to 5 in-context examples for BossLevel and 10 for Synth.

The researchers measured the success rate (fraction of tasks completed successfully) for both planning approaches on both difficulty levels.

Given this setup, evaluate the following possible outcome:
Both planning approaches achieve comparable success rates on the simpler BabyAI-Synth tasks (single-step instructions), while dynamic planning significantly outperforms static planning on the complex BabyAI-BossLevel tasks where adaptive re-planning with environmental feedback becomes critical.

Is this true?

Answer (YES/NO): NO